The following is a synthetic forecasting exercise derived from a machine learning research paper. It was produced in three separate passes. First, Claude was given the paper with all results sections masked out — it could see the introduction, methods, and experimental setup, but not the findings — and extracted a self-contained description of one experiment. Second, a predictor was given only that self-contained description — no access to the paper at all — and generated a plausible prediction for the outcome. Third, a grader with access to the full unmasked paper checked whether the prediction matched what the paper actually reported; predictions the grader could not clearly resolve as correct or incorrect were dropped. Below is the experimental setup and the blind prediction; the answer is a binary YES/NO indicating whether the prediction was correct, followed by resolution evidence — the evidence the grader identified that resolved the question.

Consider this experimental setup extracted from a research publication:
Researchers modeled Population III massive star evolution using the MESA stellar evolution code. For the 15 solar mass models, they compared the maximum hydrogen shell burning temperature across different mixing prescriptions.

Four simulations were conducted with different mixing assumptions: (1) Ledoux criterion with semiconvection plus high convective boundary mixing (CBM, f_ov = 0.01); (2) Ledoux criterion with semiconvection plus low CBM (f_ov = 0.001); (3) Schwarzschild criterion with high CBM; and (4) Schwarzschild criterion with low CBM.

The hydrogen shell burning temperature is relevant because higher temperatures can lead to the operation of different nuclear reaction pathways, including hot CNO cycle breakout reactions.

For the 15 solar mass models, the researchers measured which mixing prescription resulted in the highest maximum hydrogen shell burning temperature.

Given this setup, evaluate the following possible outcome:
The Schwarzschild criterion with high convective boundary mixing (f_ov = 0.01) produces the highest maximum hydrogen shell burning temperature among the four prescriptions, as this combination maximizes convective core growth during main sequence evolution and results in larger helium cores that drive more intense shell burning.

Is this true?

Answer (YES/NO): NO